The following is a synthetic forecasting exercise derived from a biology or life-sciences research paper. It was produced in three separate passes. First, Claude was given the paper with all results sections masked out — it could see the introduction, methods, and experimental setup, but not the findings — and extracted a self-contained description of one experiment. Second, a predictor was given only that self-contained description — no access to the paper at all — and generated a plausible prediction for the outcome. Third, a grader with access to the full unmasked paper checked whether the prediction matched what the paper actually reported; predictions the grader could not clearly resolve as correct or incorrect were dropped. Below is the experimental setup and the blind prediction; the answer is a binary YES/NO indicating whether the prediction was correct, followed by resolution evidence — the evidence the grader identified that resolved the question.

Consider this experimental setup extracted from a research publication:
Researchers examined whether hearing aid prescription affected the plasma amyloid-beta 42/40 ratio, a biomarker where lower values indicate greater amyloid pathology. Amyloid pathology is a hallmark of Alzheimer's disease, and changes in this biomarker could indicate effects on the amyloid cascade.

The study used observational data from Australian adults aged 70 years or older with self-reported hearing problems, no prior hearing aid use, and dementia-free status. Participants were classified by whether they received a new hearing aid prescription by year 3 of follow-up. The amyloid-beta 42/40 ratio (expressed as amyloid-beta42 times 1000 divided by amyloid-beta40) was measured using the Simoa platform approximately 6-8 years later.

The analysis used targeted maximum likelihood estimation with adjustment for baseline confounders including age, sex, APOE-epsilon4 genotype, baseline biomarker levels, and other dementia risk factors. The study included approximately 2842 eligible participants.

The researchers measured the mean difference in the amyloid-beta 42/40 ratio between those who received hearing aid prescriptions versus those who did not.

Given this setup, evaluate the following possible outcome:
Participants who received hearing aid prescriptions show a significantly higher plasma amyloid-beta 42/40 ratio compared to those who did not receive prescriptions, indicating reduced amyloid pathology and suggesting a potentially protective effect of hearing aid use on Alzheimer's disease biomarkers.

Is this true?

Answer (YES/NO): NO